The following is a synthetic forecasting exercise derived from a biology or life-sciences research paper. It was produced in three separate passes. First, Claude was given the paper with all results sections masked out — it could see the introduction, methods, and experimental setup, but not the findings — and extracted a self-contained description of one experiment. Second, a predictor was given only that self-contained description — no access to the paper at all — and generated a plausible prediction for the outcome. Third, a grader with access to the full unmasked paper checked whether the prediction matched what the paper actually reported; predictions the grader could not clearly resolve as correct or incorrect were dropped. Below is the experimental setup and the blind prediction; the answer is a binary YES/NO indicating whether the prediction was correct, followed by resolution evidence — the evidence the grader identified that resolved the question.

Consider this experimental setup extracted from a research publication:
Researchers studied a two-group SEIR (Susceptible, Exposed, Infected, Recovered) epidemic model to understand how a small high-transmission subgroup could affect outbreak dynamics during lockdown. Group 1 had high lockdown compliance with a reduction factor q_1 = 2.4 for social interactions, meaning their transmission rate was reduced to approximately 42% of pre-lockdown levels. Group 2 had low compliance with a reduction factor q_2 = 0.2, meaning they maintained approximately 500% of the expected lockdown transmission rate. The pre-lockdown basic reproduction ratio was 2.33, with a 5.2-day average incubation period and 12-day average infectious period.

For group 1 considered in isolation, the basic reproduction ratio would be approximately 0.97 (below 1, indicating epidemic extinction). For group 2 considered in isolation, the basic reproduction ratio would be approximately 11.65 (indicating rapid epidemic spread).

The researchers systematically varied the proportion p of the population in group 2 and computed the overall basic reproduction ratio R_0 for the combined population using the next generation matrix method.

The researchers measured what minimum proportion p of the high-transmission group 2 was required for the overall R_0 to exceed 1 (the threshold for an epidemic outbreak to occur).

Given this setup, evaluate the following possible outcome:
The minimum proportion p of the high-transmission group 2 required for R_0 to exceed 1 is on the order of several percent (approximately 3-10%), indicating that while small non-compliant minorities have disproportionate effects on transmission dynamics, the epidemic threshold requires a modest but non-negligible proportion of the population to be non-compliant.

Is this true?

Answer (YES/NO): NO